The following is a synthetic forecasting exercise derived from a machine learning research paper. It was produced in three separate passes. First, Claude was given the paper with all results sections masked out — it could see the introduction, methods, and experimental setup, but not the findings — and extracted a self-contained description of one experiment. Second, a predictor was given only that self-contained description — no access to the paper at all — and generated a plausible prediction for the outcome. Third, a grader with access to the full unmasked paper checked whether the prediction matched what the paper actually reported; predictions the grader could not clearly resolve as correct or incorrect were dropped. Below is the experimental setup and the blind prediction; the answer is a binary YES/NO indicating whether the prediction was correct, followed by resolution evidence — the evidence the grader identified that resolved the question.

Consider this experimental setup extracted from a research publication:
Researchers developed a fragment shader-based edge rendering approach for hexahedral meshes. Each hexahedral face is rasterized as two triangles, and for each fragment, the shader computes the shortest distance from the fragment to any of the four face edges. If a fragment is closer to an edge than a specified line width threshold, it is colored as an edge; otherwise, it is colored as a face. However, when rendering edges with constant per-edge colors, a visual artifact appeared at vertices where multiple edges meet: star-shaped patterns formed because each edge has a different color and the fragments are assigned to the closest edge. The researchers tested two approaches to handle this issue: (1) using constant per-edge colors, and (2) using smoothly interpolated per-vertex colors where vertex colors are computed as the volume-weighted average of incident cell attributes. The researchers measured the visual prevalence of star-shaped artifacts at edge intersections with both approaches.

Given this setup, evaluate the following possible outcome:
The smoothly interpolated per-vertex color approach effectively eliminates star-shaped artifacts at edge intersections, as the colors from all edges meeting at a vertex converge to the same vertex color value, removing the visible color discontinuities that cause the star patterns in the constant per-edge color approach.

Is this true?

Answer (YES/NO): NO